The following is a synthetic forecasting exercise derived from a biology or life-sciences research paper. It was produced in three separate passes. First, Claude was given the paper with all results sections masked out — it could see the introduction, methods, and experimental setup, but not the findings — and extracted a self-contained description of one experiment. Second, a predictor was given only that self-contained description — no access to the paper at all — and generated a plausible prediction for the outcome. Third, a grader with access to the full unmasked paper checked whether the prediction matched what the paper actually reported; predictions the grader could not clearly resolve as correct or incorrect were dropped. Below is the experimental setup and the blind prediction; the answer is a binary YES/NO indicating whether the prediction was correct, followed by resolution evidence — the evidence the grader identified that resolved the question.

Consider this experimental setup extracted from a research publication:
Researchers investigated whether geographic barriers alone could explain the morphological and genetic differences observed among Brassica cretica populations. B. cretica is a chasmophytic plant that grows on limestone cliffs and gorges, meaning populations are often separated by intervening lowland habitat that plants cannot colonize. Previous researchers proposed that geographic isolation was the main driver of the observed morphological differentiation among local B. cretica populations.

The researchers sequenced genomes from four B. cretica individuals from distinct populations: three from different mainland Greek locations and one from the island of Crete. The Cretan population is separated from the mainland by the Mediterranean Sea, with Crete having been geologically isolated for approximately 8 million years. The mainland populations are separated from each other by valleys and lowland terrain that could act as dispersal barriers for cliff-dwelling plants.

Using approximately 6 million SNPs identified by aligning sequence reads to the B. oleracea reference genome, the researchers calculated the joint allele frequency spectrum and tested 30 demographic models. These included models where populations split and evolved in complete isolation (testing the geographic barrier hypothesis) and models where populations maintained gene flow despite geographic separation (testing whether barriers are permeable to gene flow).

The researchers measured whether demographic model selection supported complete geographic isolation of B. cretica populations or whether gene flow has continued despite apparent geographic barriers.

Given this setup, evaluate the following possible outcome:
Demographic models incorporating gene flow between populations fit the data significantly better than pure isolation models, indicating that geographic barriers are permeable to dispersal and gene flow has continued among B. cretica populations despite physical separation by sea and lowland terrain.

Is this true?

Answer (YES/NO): YES